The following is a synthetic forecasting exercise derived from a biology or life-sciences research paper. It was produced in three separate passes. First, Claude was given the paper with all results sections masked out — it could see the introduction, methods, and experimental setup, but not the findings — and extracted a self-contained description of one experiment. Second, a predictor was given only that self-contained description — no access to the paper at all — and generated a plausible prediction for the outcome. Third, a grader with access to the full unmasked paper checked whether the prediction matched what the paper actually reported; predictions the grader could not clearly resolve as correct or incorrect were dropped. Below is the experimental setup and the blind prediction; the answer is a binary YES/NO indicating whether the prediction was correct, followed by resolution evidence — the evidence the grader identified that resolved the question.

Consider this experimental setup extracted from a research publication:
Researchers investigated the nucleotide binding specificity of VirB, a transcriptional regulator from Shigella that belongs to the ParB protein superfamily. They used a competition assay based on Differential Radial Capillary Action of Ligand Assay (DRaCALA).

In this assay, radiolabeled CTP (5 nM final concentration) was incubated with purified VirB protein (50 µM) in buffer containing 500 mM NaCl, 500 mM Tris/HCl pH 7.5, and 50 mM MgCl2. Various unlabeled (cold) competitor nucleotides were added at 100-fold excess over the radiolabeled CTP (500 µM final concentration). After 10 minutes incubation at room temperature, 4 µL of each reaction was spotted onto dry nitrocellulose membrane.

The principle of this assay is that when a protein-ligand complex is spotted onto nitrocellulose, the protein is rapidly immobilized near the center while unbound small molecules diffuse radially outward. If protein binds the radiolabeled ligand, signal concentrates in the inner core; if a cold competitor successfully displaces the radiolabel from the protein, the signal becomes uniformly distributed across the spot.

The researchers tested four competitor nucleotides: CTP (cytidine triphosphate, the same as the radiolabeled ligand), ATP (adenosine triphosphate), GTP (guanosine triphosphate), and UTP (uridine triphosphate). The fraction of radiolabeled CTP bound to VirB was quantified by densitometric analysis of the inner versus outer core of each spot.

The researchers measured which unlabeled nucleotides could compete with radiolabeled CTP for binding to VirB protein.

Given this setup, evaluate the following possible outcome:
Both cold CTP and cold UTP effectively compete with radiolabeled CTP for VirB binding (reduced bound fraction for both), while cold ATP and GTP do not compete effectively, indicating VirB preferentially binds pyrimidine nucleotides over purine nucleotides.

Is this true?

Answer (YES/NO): NO